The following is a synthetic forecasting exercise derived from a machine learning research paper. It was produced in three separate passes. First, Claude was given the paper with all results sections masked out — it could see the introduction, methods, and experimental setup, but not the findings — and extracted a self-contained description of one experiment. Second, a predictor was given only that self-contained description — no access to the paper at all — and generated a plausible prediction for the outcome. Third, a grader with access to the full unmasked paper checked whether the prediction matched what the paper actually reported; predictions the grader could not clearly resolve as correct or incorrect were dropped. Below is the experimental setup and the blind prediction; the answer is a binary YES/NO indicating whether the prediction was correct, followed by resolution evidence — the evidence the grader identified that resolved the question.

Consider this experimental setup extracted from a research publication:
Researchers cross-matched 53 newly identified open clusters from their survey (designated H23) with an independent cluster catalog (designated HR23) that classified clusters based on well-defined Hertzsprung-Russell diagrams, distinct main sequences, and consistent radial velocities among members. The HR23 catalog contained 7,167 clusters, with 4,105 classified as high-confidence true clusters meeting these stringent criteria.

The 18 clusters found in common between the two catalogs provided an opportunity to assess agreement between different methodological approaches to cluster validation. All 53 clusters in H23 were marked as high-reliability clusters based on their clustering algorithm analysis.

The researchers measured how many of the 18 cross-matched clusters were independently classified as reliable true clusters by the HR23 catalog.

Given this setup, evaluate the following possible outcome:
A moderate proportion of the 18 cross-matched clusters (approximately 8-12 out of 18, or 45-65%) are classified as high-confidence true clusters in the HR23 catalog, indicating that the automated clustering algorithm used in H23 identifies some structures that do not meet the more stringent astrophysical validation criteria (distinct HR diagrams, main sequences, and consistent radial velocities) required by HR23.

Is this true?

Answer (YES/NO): NO